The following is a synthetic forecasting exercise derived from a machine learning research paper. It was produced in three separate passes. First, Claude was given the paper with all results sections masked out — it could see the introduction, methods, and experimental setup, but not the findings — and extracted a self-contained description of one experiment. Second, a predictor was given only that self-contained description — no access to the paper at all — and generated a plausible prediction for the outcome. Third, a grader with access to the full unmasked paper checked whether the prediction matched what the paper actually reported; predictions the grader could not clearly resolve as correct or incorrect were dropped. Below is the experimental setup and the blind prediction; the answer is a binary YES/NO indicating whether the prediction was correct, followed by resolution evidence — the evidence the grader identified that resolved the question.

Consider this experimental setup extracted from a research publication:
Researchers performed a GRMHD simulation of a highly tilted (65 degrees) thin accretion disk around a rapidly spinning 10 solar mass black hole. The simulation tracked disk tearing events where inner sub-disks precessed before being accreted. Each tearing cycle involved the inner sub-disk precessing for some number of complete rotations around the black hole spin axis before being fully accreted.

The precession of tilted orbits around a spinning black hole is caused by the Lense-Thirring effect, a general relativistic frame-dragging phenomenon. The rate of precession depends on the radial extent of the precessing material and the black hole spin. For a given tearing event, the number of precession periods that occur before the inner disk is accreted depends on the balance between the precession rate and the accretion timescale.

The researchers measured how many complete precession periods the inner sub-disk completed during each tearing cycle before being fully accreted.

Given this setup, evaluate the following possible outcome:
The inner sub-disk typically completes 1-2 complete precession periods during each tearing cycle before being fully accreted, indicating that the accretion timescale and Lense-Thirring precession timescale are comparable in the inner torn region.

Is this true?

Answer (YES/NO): NO